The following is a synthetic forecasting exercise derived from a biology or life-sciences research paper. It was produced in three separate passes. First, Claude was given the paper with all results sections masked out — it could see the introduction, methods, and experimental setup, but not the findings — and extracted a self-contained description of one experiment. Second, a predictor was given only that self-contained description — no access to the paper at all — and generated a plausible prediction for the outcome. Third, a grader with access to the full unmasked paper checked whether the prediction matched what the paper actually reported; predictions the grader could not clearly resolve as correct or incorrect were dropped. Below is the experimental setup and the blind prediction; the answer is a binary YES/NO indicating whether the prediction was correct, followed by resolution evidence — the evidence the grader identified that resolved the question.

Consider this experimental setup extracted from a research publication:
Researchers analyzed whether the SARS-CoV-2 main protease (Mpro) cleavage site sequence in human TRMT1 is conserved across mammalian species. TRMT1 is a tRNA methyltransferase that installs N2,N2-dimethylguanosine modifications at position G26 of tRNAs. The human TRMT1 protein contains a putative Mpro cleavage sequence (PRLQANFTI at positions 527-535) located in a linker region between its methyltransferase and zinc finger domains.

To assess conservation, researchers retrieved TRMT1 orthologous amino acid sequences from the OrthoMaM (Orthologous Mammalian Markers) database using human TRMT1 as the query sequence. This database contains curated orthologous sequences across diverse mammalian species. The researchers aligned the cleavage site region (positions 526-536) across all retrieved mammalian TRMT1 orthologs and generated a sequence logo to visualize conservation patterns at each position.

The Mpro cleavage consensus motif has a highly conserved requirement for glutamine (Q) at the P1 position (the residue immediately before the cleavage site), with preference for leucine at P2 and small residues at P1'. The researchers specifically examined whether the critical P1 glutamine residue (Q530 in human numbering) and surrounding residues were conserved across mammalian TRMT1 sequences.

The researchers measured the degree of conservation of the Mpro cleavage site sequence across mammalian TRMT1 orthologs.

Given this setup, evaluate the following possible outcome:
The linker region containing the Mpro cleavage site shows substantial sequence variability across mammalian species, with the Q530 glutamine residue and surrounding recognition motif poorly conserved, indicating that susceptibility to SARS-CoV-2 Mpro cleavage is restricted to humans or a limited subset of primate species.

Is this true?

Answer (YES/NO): NO